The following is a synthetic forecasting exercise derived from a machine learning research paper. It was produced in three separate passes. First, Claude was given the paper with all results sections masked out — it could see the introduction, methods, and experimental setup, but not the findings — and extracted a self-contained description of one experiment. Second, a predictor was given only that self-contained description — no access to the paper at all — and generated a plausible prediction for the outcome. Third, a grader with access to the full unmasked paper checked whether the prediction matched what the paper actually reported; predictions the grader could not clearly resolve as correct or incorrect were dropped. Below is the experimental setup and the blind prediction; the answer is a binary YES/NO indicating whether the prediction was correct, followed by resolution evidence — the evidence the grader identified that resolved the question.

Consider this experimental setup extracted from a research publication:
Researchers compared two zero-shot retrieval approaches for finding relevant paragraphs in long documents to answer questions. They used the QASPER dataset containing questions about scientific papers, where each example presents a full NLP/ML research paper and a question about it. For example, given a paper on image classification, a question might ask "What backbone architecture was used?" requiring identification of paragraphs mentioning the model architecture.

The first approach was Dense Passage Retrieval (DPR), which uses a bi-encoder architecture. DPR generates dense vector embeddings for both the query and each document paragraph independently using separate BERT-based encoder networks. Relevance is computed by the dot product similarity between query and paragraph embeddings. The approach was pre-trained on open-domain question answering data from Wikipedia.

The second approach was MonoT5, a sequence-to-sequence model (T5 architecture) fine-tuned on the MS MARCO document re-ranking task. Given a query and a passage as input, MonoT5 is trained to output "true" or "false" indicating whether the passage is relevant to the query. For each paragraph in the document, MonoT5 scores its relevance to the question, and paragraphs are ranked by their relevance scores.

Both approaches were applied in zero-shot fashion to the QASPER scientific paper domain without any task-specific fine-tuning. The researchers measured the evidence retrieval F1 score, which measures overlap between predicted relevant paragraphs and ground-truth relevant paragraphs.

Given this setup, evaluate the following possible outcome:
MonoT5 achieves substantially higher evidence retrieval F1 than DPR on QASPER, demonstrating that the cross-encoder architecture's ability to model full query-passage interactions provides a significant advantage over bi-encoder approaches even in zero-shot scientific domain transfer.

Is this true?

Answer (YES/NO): YES